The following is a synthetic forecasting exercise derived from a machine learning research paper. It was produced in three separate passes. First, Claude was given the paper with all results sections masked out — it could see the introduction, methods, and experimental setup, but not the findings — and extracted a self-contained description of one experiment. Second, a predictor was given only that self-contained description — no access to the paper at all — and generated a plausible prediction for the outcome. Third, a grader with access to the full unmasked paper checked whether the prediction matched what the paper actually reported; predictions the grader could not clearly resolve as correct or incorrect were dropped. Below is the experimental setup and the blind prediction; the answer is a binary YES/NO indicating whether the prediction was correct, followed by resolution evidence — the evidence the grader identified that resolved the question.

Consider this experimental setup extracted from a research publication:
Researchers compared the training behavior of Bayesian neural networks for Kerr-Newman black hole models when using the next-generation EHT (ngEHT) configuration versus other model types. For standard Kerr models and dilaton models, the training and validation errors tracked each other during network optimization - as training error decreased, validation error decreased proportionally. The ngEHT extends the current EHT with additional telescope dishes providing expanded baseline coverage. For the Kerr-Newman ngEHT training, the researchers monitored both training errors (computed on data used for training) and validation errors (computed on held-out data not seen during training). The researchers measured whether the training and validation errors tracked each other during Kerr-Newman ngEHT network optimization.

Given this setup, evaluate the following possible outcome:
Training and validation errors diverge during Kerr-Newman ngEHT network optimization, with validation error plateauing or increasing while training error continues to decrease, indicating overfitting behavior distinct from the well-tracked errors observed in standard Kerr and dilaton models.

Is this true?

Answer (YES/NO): YES